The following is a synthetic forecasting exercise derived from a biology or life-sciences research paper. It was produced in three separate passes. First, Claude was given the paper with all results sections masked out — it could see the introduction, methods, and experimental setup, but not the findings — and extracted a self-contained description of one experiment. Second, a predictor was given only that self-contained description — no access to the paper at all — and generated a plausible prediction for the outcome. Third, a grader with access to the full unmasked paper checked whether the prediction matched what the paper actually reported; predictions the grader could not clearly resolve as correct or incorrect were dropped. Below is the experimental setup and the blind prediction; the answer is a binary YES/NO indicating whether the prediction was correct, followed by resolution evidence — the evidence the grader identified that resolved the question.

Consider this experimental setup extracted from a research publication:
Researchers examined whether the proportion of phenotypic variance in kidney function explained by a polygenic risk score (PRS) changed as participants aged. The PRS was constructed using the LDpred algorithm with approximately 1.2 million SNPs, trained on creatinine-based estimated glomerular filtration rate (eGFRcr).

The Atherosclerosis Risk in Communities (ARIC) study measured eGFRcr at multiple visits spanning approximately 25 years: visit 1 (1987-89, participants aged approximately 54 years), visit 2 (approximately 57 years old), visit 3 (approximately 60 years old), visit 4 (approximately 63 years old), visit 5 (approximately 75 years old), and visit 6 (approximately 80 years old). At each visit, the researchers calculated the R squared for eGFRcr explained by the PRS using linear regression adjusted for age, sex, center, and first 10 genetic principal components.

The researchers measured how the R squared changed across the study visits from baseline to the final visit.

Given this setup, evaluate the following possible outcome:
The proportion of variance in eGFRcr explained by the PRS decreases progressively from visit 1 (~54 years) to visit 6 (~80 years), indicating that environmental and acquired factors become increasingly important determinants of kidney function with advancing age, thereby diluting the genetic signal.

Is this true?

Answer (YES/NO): NO